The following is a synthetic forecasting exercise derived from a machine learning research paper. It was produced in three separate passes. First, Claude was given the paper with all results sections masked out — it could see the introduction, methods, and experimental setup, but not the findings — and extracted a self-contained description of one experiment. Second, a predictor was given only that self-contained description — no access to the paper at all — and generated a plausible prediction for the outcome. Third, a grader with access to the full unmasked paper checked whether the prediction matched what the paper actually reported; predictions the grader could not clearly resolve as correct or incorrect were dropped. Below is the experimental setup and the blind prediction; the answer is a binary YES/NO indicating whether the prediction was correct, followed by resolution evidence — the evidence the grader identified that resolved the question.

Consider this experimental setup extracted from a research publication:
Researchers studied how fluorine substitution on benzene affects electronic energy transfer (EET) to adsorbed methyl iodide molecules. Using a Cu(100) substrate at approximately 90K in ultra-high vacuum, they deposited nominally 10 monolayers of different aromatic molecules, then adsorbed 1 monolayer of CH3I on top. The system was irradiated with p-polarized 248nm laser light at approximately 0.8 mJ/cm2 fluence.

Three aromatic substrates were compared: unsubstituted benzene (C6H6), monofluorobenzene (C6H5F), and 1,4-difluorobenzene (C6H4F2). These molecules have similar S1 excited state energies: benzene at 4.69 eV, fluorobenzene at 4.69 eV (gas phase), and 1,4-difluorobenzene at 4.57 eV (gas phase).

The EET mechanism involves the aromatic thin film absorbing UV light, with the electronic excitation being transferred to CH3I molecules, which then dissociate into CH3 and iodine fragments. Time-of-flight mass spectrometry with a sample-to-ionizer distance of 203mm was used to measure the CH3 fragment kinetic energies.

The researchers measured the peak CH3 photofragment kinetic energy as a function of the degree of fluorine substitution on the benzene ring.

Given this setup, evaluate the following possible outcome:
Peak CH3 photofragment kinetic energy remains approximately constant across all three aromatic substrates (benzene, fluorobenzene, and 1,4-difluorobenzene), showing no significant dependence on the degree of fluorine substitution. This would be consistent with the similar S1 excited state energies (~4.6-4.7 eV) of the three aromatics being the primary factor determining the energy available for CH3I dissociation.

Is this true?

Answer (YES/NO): NO